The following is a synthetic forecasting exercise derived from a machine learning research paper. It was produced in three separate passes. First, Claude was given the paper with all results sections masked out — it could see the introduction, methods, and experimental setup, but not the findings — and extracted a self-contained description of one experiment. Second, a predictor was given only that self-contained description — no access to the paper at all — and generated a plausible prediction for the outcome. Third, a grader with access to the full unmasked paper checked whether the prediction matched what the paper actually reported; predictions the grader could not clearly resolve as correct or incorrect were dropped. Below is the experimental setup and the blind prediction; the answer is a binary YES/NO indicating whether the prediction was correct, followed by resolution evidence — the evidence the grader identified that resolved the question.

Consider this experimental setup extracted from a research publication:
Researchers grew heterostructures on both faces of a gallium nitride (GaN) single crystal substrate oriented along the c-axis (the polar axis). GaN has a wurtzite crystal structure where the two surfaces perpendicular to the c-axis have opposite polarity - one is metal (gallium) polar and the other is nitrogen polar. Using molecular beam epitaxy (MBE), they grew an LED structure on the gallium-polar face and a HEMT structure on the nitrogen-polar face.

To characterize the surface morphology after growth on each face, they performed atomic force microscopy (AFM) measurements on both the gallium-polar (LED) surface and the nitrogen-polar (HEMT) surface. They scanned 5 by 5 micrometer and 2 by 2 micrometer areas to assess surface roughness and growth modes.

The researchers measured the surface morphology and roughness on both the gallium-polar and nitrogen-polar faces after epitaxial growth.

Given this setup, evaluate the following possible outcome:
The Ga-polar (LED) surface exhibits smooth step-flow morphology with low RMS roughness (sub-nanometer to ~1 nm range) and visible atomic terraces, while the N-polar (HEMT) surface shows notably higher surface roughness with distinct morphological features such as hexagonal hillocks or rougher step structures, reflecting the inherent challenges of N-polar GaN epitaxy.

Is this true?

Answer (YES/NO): NO